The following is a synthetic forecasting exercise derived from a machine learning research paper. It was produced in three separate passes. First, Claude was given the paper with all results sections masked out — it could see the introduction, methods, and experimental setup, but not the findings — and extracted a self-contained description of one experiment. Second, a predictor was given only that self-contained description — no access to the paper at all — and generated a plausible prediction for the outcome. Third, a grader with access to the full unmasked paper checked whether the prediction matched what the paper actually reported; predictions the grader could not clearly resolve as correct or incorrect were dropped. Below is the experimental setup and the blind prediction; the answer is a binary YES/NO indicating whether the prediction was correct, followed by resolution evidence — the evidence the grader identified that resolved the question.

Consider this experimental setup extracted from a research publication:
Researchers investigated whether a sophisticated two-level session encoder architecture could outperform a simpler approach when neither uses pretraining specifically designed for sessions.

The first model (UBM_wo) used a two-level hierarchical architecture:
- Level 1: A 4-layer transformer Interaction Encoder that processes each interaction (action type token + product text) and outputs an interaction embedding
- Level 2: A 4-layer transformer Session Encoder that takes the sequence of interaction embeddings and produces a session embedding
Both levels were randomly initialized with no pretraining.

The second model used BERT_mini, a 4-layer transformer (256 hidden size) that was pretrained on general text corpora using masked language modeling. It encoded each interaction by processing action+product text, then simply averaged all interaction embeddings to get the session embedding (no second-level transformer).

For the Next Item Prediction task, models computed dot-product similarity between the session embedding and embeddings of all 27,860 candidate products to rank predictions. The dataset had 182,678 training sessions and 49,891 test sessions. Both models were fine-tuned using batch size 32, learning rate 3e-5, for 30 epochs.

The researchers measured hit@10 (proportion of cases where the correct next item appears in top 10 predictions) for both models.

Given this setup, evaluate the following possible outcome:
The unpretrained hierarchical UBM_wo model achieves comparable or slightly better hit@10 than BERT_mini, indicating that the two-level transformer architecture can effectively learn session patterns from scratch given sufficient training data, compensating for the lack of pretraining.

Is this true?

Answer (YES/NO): NO